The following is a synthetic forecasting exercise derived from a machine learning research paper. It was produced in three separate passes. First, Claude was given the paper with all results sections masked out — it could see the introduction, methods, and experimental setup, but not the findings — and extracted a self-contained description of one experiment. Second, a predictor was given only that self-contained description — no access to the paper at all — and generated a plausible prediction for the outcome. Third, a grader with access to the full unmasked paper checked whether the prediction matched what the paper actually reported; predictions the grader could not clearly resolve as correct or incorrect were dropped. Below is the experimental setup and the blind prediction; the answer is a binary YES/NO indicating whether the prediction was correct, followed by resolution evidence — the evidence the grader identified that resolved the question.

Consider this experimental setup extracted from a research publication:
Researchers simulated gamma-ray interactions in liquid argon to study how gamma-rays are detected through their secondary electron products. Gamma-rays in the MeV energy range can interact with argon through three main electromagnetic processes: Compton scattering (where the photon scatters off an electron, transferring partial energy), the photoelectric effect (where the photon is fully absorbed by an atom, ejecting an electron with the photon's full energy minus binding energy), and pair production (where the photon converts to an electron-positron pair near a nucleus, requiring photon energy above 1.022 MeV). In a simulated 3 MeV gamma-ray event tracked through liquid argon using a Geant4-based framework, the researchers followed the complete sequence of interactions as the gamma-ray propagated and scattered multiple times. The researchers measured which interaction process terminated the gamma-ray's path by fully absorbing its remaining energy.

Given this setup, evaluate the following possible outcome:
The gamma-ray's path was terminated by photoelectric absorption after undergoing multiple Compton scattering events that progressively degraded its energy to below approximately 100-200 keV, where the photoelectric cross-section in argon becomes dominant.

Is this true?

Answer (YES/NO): NO